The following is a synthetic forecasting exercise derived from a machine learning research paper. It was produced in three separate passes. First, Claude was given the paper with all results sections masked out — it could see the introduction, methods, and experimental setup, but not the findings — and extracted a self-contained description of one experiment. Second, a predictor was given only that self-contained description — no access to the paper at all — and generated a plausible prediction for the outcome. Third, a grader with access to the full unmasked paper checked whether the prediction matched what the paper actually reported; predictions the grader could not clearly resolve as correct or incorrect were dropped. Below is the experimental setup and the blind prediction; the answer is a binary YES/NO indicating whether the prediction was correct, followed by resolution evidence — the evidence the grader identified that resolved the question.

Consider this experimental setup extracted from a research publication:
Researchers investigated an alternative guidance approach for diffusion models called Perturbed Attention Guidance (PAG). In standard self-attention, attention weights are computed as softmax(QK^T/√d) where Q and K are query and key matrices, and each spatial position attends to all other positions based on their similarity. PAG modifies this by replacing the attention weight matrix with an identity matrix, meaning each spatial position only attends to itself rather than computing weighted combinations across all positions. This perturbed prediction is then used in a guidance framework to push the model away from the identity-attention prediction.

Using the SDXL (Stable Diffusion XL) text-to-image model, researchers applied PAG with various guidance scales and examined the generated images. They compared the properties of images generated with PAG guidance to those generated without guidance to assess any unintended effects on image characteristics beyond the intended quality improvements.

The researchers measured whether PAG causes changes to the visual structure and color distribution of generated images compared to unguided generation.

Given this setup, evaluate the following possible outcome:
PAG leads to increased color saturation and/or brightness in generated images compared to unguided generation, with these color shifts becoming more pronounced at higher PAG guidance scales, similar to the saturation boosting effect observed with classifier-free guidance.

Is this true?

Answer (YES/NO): NO